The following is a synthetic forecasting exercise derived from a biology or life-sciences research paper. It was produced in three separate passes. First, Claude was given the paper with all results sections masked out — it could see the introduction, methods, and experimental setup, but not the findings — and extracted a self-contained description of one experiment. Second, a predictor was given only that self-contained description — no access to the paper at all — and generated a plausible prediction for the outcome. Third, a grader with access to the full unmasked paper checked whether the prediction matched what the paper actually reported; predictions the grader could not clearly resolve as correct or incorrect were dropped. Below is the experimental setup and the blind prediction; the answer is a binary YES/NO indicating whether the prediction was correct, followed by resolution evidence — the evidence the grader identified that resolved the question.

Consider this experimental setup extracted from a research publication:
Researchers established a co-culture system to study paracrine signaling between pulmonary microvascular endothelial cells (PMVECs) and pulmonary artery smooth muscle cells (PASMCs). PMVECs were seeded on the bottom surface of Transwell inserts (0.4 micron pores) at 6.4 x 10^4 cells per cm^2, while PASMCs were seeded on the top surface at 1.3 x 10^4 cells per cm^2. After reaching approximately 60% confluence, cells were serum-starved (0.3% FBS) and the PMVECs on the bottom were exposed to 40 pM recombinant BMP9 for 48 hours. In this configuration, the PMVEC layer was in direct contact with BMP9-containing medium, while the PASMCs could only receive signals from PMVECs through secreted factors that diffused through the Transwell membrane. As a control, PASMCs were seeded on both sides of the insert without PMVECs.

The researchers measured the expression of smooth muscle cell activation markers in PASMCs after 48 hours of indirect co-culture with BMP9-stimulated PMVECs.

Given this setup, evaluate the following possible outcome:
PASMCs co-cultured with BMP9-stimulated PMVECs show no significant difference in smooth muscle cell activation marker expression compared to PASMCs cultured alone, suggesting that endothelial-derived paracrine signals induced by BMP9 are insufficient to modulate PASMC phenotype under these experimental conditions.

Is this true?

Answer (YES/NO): NO